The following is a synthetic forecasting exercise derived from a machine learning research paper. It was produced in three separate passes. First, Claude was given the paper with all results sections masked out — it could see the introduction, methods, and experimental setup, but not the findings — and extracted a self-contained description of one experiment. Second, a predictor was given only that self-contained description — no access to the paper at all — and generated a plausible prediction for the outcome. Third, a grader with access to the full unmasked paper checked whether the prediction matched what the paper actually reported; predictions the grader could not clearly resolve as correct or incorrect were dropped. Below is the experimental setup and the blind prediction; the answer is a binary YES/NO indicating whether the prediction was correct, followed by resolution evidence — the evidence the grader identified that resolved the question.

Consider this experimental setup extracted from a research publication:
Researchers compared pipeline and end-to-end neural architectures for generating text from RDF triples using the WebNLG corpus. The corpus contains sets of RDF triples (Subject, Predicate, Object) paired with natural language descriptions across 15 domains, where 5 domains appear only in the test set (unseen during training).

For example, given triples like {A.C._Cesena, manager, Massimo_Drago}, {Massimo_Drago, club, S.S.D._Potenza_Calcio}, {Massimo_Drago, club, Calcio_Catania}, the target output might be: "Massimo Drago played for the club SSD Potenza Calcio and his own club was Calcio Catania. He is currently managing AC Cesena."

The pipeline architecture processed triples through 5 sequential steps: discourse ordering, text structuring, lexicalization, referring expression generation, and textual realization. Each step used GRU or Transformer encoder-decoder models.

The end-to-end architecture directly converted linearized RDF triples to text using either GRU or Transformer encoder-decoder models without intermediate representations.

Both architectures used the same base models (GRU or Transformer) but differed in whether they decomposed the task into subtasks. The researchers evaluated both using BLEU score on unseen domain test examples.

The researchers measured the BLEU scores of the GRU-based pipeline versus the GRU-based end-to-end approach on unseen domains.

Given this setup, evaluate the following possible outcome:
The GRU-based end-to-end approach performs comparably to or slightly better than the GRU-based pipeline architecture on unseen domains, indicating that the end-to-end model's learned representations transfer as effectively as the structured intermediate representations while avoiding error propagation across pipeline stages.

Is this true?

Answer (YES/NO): NO